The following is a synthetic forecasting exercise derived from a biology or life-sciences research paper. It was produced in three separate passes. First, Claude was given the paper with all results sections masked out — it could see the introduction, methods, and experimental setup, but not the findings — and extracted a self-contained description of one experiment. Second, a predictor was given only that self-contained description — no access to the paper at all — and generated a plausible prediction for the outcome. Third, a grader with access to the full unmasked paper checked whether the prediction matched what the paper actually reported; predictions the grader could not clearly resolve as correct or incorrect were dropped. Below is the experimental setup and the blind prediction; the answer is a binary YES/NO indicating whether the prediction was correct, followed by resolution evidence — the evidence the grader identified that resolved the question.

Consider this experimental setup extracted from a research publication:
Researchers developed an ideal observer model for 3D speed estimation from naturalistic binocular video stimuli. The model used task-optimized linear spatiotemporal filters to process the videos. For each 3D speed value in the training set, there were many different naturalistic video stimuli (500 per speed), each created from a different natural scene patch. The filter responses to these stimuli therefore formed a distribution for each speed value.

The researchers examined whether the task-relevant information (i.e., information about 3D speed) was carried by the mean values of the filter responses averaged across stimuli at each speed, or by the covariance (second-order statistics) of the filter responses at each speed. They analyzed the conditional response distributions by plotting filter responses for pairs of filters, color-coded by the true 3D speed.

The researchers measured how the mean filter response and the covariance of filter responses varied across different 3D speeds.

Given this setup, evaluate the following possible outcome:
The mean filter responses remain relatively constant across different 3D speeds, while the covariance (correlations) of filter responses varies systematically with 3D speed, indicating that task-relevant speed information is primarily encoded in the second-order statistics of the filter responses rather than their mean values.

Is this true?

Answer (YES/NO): YES